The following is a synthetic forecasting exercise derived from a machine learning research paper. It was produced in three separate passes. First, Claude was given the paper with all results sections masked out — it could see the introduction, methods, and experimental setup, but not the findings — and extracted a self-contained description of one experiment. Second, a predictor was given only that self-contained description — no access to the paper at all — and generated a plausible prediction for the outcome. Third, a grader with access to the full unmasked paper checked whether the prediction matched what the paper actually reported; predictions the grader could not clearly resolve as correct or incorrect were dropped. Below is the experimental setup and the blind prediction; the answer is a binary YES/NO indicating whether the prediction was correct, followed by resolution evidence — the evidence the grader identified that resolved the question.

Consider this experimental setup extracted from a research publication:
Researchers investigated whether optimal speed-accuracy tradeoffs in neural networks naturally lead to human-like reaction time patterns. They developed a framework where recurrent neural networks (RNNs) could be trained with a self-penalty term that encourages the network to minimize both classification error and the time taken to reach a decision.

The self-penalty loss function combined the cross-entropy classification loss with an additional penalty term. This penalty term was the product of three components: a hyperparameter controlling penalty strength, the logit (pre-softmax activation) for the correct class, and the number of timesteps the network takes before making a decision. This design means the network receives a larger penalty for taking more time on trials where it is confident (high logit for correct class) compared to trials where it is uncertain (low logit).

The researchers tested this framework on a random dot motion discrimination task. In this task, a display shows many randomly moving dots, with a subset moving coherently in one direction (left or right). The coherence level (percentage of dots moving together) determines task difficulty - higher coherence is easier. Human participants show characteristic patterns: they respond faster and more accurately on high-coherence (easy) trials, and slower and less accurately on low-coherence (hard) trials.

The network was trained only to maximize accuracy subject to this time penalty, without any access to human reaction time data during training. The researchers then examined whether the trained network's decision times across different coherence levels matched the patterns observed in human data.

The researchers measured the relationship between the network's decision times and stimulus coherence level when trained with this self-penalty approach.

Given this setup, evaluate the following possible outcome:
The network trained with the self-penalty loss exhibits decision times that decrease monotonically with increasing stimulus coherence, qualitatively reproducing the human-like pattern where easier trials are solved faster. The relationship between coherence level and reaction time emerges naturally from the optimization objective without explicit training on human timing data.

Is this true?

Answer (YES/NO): YES